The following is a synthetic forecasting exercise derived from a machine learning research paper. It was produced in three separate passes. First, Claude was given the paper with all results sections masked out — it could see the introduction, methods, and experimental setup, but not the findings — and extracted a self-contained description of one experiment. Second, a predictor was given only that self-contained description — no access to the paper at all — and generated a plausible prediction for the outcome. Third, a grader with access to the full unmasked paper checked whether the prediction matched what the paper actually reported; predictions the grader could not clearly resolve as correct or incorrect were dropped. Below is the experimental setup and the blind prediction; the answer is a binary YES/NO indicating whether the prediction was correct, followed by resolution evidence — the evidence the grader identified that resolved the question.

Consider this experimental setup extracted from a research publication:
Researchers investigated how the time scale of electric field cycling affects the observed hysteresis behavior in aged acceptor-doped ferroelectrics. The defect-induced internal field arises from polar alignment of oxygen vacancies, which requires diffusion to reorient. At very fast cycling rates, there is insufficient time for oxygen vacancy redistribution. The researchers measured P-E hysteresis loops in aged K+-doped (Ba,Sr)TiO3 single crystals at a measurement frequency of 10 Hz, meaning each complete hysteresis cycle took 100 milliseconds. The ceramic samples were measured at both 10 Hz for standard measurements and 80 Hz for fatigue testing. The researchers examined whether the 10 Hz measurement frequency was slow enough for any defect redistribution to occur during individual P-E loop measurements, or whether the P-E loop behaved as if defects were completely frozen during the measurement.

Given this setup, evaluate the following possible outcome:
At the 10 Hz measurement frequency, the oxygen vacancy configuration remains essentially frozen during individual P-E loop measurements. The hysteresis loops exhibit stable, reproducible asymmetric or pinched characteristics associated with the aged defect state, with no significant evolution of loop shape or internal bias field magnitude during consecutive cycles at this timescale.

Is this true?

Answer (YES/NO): YES